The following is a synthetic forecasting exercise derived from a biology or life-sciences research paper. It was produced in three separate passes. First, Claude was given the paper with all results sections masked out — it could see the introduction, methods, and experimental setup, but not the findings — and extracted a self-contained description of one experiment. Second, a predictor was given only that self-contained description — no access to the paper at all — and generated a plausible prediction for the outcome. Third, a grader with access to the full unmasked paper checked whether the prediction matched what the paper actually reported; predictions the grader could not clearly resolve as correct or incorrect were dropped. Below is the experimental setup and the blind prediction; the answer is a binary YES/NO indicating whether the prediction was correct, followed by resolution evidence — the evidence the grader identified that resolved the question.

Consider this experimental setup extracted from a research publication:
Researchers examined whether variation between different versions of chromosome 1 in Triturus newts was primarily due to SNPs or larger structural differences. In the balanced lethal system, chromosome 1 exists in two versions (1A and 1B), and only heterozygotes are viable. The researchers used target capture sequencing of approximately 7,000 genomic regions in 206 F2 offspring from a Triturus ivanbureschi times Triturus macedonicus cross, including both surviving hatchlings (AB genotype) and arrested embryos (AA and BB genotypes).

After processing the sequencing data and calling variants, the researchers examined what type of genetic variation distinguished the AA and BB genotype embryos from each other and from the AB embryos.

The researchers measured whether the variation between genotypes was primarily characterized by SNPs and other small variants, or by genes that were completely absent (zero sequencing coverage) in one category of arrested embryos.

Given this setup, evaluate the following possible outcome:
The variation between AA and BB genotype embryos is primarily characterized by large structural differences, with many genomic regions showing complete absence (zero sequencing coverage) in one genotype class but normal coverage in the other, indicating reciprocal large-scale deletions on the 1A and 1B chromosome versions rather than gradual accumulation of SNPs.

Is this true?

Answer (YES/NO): YES